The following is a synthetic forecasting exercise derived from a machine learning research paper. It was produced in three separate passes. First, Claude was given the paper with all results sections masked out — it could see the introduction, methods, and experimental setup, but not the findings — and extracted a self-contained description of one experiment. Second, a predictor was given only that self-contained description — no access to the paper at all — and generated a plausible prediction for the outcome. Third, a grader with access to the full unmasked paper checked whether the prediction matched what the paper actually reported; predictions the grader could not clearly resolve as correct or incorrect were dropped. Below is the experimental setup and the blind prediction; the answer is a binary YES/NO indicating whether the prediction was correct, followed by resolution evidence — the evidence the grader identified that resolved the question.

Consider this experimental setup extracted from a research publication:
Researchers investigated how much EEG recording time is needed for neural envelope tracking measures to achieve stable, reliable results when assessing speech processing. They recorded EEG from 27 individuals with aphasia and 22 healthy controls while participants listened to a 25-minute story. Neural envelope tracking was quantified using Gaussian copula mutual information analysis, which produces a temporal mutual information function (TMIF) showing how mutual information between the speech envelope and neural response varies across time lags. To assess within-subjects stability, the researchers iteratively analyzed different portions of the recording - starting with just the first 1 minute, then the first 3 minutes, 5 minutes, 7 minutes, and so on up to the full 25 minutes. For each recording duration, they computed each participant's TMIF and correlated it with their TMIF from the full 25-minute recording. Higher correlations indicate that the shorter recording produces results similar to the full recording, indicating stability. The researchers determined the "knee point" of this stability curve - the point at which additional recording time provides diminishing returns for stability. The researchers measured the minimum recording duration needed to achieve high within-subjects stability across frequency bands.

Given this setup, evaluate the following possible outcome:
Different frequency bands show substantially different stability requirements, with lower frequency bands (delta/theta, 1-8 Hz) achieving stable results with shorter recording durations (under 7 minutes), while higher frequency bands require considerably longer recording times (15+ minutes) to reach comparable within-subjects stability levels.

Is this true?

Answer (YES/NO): NO